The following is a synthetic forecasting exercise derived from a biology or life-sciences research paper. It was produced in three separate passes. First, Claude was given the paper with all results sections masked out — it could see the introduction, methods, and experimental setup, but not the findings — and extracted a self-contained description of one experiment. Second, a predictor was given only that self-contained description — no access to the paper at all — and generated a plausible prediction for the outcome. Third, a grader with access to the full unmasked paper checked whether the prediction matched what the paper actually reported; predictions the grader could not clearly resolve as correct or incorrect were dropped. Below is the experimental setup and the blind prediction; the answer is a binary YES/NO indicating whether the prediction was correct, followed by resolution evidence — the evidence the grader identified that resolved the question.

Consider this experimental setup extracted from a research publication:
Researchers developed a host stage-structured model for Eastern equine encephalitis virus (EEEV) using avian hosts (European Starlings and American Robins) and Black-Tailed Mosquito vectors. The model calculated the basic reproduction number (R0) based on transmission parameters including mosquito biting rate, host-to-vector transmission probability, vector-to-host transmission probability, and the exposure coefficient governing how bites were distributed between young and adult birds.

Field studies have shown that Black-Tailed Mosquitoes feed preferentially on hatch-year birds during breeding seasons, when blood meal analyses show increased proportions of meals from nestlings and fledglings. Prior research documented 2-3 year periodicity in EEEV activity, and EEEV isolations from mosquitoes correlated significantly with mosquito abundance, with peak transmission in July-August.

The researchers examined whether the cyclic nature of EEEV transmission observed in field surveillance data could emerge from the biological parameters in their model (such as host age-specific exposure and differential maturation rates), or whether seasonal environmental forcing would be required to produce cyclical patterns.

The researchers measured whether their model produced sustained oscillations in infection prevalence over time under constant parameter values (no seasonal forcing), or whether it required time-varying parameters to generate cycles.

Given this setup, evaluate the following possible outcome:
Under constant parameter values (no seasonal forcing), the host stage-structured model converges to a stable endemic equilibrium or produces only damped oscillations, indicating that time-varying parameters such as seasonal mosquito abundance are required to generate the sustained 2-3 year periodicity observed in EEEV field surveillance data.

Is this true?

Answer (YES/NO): NO